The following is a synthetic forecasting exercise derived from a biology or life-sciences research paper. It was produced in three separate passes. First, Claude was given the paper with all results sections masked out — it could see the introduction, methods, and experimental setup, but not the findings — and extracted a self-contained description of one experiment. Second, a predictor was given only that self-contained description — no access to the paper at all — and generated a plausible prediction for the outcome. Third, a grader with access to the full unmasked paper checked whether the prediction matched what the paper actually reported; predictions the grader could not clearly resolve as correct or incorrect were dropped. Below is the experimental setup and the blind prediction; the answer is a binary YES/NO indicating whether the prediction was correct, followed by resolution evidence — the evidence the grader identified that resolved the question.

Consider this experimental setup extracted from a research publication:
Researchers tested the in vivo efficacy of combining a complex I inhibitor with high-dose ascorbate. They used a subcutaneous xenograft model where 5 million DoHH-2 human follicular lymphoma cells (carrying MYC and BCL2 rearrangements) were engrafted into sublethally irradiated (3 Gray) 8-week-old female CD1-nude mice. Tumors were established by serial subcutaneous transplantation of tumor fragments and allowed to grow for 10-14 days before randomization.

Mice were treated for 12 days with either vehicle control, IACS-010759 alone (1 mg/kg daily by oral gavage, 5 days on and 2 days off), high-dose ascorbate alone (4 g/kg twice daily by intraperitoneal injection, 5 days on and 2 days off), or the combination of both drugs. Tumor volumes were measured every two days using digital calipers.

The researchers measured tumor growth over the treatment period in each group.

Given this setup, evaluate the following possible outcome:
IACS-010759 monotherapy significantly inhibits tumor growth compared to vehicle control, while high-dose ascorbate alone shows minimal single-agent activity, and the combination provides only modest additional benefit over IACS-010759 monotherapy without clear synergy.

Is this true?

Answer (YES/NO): NO